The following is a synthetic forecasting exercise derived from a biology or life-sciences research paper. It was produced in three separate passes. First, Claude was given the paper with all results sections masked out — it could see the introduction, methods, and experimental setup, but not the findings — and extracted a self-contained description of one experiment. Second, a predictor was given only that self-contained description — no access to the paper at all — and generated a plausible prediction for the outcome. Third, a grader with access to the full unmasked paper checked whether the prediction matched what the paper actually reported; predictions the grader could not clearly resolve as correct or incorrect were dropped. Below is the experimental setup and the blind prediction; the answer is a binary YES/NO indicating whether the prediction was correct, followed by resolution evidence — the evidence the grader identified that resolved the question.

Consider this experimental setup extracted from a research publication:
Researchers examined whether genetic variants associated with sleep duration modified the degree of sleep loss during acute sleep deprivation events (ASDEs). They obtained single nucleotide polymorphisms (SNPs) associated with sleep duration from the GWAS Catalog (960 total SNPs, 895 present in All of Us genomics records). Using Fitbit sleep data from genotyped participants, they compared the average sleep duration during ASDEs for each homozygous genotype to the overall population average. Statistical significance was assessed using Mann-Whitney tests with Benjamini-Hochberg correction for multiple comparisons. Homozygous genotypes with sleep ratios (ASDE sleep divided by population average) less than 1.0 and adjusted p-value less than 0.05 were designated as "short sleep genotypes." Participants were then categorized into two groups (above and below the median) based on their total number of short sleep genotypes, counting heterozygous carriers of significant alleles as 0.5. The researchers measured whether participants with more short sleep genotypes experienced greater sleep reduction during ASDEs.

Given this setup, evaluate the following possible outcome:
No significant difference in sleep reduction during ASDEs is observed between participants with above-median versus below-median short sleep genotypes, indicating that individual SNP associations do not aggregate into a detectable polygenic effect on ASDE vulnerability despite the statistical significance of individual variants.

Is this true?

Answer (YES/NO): NO